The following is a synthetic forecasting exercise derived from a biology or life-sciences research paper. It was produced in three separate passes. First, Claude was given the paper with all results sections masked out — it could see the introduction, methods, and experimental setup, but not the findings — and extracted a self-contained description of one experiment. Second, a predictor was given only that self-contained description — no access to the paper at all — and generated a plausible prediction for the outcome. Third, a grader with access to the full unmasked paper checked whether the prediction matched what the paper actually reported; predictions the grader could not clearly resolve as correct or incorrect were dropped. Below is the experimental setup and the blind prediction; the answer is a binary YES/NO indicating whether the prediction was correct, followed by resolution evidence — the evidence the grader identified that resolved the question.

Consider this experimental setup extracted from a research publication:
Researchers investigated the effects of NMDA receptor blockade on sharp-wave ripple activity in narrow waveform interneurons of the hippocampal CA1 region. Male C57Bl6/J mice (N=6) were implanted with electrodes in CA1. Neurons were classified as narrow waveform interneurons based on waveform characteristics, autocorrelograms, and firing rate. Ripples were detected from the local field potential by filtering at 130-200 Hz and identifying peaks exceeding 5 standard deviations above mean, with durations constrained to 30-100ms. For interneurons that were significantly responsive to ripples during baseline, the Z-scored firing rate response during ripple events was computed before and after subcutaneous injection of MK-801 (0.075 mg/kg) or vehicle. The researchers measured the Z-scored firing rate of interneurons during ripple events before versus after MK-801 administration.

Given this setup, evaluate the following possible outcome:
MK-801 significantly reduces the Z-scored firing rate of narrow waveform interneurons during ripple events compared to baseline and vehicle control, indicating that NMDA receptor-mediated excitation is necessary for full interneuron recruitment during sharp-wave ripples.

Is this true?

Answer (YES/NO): NO